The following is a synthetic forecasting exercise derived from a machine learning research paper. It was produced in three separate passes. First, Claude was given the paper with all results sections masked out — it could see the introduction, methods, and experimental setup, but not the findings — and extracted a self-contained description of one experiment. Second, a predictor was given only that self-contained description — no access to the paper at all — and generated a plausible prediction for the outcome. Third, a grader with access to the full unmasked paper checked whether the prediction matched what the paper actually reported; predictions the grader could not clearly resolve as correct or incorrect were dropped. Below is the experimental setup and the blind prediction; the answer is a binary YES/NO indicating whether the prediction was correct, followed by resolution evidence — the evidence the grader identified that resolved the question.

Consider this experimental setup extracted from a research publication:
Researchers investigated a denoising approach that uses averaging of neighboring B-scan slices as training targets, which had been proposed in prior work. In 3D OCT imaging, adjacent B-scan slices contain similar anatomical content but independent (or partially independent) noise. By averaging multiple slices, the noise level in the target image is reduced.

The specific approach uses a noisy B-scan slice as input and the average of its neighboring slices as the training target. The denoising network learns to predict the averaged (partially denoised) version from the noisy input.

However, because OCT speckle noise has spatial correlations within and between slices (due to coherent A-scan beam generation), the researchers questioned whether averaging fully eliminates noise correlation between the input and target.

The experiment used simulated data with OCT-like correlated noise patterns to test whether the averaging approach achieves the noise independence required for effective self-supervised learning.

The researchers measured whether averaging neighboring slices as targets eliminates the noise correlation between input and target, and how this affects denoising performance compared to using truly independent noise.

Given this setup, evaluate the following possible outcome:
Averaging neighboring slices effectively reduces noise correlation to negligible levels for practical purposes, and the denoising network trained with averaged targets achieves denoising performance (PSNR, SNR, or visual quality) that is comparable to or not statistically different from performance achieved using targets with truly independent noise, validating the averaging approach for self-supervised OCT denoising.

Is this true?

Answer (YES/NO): NO